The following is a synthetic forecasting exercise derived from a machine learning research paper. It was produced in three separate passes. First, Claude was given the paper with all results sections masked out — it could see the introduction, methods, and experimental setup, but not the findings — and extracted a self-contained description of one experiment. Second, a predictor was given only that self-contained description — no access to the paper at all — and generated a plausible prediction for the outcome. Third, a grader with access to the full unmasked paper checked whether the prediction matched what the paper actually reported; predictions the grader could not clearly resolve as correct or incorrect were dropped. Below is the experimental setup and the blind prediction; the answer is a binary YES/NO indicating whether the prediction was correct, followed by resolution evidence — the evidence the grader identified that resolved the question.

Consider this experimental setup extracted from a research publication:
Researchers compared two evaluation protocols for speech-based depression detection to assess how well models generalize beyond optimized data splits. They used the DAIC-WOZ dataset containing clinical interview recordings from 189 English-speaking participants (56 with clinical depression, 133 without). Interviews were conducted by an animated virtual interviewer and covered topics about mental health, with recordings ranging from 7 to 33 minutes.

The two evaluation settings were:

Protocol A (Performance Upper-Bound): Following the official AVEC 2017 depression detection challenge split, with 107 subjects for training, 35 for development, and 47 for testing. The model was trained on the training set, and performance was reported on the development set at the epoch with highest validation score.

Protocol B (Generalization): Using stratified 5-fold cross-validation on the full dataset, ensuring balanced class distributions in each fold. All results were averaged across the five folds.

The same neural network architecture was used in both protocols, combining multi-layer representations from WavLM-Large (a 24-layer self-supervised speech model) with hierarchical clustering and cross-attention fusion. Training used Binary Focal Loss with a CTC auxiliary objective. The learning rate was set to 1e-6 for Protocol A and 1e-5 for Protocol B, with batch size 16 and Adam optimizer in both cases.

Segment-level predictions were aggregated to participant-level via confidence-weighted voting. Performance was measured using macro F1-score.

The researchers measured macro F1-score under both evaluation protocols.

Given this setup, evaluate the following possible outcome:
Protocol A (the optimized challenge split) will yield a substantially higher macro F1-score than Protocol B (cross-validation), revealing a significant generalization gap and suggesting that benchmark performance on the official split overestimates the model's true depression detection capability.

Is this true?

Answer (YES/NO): YES